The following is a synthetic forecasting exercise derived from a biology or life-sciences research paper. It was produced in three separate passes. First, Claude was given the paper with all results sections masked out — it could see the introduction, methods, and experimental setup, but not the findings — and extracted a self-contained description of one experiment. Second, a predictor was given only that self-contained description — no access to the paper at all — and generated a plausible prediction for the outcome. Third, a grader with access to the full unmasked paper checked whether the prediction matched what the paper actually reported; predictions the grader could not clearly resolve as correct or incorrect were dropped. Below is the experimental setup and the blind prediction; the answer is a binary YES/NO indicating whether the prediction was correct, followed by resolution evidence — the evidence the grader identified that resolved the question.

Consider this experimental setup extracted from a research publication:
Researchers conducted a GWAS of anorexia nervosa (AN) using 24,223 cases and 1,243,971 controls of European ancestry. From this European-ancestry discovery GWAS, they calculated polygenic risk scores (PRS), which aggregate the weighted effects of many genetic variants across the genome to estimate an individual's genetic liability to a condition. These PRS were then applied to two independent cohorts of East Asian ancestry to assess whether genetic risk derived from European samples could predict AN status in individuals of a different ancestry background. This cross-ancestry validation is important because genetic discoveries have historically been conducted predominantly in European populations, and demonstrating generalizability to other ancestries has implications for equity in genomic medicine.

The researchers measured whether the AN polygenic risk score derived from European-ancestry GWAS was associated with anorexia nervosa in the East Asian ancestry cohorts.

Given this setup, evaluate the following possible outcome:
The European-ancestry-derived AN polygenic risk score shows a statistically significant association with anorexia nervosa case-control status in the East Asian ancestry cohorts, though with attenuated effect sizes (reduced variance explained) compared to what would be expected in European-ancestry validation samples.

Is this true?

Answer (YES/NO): YES